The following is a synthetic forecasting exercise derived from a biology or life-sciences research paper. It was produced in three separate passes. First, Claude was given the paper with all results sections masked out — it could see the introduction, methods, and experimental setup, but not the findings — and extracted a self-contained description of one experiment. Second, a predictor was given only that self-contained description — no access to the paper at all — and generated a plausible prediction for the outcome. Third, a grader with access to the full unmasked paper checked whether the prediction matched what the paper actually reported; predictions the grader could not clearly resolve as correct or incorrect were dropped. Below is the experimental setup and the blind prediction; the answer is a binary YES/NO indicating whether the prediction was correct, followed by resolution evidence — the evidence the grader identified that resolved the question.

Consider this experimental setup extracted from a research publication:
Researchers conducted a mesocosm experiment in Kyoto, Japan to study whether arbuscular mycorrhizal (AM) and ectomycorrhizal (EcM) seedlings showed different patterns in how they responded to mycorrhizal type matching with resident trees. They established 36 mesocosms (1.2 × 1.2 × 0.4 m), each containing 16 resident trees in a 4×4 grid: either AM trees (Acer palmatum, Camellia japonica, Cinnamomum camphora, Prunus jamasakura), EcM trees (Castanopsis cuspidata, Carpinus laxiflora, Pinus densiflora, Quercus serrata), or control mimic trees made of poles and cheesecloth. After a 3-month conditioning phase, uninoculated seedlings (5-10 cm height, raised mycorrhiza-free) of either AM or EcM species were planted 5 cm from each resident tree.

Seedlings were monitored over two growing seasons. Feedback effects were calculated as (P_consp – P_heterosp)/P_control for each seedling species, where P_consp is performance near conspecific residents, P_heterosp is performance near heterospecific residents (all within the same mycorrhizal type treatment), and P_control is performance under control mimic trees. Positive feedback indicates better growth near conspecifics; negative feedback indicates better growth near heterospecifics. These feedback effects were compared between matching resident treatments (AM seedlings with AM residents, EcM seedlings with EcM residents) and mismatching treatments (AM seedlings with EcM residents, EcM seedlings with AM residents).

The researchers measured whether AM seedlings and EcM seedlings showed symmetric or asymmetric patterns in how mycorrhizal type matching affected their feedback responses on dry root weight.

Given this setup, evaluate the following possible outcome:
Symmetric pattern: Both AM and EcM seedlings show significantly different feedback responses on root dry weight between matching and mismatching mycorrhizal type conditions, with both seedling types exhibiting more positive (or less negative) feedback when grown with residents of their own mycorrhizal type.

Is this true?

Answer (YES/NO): YES